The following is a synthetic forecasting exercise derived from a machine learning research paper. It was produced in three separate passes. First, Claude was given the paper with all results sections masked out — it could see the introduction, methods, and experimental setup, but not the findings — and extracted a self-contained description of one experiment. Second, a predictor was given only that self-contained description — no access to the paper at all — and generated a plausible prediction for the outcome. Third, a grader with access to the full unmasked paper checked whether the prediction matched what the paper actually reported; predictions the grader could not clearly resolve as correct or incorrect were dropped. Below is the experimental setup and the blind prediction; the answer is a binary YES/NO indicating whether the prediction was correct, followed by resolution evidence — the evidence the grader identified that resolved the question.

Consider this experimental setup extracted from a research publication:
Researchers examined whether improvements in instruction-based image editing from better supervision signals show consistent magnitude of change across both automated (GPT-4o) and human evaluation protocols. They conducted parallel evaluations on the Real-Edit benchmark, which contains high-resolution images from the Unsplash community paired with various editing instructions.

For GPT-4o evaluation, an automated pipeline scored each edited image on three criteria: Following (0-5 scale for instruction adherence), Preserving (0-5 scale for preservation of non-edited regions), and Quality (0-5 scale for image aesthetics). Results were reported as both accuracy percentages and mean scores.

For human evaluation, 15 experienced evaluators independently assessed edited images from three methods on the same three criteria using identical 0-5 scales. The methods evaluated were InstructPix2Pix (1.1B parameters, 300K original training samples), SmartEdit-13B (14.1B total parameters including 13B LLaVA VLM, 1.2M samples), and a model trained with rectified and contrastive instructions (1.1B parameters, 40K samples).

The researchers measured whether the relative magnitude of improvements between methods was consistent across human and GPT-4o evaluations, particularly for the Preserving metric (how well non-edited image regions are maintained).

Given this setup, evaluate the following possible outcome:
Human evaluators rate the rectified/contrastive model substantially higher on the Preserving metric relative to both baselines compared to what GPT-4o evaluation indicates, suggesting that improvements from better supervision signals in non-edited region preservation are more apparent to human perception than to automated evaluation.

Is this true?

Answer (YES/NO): YES